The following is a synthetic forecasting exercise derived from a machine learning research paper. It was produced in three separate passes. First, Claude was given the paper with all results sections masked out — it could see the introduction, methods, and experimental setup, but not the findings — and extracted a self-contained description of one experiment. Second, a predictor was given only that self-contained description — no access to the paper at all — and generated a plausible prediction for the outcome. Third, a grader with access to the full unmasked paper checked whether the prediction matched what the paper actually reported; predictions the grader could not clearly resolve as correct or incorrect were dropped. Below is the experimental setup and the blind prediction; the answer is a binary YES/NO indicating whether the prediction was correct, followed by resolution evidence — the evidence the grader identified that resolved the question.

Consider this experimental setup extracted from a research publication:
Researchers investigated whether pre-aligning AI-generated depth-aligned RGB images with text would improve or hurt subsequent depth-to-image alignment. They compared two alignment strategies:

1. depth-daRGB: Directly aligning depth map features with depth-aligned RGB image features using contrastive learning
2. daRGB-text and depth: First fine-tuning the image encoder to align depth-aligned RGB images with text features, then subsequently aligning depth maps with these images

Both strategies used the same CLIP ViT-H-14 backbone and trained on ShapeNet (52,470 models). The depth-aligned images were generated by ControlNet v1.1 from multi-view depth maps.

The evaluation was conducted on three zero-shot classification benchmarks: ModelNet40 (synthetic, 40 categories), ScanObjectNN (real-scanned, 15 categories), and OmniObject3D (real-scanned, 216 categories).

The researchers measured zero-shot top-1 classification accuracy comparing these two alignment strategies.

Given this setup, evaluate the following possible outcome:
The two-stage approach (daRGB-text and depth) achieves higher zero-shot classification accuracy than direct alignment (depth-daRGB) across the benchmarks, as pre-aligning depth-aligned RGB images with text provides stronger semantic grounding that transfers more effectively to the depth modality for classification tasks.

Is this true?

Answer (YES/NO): NO